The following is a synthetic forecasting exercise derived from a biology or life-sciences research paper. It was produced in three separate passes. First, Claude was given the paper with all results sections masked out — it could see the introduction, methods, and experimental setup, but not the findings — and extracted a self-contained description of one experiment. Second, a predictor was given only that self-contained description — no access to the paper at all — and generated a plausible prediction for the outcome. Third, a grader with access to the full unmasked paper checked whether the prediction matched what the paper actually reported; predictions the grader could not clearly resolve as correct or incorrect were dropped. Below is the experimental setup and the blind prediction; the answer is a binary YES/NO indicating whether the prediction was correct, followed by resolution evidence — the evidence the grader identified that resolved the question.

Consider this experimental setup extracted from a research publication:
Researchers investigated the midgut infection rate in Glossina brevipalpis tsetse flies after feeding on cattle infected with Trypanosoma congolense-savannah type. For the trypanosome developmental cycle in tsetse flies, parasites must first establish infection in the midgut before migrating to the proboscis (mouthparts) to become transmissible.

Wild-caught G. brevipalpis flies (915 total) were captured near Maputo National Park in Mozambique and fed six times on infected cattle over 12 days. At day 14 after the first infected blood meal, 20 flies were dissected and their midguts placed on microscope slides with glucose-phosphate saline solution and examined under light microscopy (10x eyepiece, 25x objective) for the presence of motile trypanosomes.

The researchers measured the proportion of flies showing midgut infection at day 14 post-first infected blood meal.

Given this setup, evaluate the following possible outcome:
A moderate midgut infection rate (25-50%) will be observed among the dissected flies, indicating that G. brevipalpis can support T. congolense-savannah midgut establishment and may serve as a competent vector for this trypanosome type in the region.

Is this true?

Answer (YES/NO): NO